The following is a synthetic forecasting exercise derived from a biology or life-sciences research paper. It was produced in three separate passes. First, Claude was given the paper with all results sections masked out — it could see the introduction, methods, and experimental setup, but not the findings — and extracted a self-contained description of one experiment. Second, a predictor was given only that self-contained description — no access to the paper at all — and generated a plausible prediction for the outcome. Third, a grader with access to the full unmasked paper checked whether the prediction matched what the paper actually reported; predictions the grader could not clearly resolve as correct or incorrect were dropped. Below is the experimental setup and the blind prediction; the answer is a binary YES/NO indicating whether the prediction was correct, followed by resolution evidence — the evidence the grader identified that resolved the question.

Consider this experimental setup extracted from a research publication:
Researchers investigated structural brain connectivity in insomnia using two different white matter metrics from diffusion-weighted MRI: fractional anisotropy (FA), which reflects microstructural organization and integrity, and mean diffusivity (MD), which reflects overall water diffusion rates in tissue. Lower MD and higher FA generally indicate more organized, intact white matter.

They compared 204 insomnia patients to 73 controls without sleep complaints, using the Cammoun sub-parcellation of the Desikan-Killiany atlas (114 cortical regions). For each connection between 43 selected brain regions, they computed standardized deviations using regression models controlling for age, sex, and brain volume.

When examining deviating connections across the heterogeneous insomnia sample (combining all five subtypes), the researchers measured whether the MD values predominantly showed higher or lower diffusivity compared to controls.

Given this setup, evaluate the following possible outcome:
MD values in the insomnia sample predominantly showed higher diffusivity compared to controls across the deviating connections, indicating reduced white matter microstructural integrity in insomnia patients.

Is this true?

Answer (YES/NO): NO